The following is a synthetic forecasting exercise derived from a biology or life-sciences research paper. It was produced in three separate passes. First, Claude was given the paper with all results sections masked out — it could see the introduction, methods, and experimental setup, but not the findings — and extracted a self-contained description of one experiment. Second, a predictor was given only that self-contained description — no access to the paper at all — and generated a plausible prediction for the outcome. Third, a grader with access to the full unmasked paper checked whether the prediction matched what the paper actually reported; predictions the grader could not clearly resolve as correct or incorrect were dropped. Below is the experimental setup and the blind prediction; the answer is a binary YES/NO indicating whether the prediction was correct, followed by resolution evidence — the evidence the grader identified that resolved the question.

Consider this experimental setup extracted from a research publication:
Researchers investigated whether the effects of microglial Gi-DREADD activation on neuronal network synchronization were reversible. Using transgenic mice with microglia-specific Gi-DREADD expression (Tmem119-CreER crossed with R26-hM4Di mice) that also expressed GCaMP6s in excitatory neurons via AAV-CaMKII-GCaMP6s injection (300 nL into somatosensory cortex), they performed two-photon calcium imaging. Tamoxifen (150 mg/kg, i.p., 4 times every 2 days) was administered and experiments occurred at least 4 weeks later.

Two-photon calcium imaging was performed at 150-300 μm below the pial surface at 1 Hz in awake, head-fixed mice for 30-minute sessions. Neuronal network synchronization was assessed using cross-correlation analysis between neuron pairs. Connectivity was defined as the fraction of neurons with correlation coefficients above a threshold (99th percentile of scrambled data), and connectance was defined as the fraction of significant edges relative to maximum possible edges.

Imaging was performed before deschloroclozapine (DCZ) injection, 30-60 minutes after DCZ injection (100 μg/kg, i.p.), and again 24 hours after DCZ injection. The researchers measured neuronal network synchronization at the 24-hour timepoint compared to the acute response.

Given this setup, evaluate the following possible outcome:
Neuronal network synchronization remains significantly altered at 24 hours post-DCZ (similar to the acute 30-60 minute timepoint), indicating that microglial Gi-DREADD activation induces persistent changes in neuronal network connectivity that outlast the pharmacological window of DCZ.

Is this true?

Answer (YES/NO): NO